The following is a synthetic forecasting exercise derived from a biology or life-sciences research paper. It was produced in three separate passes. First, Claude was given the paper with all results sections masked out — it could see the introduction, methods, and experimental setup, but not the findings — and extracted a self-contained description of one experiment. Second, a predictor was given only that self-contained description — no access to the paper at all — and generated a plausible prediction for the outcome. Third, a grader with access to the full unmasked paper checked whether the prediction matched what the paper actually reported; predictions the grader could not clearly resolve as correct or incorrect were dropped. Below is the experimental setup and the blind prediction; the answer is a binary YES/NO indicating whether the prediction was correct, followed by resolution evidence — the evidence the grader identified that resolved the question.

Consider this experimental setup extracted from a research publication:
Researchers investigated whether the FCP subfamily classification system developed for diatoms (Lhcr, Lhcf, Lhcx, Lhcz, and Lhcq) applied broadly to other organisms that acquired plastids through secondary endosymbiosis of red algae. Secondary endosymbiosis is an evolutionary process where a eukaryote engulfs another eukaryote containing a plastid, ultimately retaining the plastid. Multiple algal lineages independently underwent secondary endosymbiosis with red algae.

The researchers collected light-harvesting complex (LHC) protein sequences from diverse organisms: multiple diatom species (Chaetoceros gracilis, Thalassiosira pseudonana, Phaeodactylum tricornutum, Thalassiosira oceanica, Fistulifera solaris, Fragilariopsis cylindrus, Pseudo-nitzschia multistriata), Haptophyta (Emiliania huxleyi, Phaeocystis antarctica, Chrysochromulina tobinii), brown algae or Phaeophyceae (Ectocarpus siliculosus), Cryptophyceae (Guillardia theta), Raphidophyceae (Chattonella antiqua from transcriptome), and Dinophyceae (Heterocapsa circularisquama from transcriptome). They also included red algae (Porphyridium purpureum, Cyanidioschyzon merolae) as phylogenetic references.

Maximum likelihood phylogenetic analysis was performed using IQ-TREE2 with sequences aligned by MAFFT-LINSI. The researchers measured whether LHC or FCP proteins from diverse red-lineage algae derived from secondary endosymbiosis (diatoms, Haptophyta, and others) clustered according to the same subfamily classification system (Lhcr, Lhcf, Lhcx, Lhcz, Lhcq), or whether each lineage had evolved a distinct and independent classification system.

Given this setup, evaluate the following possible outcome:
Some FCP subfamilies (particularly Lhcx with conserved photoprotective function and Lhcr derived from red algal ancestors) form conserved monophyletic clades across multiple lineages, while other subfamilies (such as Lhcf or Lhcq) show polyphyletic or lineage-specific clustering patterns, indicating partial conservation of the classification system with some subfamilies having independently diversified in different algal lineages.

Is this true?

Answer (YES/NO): NO